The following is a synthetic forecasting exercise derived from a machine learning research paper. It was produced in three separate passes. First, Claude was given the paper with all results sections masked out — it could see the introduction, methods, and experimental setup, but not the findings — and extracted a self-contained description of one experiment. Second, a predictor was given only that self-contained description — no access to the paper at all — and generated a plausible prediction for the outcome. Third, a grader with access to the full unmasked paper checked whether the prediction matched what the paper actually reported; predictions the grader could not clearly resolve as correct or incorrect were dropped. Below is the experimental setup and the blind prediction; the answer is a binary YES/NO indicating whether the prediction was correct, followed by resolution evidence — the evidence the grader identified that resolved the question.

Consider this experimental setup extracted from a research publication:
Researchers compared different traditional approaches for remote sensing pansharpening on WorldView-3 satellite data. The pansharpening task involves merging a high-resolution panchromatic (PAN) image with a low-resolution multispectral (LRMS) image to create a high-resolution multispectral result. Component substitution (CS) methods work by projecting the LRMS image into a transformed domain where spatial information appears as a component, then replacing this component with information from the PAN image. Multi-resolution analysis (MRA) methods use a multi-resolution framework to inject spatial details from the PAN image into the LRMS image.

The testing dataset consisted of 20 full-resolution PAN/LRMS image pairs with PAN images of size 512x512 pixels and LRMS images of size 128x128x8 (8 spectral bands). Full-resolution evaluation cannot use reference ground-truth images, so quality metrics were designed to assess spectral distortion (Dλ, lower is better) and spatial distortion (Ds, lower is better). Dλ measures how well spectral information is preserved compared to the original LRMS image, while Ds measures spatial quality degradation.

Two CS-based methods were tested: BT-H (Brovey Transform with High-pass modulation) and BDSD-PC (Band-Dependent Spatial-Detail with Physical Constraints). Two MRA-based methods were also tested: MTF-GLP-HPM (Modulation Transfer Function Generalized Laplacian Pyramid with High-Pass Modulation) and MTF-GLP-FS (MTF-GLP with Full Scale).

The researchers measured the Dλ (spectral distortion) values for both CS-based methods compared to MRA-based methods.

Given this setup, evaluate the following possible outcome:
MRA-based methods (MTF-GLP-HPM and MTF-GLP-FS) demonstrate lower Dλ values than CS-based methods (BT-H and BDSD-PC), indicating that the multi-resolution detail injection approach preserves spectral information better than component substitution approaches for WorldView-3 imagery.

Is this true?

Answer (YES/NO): YES